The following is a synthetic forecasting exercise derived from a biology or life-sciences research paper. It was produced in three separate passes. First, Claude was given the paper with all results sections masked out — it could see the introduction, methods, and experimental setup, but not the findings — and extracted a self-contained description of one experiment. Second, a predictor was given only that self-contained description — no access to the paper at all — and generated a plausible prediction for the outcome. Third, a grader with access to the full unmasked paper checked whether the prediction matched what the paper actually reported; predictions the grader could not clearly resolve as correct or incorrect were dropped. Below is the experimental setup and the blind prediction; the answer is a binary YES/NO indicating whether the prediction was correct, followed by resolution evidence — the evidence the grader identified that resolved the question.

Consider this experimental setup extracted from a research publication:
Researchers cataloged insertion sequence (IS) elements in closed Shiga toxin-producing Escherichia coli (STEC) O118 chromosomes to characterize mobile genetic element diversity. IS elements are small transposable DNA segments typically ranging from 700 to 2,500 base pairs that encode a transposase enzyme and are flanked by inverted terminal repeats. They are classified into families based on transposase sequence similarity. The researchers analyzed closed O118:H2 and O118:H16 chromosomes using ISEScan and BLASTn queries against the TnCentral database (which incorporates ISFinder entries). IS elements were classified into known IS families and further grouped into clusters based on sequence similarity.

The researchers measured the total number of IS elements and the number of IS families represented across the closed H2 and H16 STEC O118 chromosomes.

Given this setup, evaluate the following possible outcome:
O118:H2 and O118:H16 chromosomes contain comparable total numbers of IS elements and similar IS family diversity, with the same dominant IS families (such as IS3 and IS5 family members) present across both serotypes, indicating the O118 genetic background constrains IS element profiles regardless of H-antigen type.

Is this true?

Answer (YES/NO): NO